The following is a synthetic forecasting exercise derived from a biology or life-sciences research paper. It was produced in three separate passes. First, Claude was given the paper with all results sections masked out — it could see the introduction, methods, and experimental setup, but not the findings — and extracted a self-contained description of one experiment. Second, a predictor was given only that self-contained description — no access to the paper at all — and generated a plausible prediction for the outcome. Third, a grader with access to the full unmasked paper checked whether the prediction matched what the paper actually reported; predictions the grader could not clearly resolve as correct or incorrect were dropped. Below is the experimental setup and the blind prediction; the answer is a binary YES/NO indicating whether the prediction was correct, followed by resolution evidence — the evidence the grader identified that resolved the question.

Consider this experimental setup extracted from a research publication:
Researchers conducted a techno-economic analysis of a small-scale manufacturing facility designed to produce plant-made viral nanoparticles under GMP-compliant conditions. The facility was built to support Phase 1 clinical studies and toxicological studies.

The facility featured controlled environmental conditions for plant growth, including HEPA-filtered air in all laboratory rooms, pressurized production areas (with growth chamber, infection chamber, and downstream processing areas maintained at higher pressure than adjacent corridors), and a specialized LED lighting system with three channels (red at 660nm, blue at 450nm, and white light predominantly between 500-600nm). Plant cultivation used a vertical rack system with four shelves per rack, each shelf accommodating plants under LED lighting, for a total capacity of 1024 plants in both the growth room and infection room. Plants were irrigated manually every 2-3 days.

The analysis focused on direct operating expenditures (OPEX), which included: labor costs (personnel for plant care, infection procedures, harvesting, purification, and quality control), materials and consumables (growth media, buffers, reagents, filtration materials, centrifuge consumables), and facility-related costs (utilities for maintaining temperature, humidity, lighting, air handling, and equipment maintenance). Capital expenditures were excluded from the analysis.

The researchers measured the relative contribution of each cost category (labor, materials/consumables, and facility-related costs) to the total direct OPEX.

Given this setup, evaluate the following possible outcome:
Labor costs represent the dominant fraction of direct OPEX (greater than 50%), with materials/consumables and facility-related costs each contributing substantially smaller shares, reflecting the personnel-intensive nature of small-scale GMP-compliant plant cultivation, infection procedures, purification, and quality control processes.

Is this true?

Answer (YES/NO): NO